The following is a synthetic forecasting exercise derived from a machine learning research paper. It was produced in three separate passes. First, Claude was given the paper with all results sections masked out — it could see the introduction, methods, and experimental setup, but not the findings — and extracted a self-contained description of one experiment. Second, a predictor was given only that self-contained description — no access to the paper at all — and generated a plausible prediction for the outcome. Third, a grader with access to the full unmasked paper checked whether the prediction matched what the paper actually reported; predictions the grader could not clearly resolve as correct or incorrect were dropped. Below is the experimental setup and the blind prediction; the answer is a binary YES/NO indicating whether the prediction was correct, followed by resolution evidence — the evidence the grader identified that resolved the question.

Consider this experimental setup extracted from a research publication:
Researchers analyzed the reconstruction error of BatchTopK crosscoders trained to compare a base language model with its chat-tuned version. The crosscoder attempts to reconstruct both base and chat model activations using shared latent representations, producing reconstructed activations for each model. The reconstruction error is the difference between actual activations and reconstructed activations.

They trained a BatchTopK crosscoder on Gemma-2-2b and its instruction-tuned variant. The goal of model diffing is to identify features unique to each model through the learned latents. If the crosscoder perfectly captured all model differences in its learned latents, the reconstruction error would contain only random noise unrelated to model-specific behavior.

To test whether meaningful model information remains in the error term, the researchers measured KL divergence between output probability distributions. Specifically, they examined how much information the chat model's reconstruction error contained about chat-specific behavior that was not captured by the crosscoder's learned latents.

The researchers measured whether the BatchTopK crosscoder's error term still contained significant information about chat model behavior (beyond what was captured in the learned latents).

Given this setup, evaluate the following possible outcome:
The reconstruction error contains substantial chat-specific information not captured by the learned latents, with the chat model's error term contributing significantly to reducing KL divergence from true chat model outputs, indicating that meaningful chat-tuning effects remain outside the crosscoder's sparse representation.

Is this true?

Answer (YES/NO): YES